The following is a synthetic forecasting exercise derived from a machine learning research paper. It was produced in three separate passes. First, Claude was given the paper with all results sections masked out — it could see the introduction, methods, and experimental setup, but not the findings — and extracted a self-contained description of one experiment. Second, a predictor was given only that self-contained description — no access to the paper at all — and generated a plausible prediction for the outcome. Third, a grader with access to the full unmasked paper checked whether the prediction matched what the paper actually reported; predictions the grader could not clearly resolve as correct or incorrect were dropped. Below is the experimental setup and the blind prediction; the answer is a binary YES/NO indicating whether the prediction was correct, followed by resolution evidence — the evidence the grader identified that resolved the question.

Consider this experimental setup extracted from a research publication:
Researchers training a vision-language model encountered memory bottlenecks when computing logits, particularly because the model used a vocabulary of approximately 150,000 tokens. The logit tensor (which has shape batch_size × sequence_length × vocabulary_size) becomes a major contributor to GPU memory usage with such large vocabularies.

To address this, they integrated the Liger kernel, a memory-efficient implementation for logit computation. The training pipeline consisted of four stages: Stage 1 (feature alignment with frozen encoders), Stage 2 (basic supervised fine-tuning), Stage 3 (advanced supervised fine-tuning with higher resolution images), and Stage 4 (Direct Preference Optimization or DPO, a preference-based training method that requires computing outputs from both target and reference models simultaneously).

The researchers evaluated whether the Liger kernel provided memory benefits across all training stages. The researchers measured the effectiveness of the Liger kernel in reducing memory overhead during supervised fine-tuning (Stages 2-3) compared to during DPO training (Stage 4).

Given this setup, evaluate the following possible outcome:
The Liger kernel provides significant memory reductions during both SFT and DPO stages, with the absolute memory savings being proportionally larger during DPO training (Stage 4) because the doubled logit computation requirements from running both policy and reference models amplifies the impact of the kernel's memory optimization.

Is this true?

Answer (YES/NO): NO